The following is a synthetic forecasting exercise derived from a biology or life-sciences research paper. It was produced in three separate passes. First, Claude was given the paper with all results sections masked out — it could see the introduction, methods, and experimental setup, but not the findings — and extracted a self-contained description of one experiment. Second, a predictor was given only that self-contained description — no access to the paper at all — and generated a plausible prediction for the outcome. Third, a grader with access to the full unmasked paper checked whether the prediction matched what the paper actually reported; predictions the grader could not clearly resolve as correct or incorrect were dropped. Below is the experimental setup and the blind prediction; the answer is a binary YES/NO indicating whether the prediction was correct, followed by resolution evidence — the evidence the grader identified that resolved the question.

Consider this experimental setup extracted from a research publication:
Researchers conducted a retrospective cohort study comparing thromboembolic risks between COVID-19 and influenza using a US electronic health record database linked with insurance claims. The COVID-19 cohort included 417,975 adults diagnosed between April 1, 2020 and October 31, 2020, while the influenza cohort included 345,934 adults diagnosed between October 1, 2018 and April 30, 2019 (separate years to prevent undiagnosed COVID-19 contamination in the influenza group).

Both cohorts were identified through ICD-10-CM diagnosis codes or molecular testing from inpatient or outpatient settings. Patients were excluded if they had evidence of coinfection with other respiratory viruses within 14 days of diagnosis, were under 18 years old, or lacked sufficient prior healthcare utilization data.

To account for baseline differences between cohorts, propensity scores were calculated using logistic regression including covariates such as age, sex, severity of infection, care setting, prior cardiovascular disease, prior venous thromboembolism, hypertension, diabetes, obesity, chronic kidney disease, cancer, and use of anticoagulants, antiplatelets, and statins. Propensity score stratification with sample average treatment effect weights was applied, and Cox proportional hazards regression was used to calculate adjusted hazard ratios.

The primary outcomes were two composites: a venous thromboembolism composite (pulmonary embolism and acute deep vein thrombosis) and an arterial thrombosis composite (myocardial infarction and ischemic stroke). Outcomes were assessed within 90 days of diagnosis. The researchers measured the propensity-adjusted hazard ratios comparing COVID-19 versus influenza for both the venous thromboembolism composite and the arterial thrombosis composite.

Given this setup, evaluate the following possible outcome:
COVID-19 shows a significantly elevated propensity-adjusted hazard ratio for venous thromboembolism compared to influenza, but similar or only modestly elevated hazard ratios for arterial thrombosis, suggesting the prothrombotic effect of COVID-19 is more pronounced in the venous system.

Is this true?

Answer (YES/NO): YES